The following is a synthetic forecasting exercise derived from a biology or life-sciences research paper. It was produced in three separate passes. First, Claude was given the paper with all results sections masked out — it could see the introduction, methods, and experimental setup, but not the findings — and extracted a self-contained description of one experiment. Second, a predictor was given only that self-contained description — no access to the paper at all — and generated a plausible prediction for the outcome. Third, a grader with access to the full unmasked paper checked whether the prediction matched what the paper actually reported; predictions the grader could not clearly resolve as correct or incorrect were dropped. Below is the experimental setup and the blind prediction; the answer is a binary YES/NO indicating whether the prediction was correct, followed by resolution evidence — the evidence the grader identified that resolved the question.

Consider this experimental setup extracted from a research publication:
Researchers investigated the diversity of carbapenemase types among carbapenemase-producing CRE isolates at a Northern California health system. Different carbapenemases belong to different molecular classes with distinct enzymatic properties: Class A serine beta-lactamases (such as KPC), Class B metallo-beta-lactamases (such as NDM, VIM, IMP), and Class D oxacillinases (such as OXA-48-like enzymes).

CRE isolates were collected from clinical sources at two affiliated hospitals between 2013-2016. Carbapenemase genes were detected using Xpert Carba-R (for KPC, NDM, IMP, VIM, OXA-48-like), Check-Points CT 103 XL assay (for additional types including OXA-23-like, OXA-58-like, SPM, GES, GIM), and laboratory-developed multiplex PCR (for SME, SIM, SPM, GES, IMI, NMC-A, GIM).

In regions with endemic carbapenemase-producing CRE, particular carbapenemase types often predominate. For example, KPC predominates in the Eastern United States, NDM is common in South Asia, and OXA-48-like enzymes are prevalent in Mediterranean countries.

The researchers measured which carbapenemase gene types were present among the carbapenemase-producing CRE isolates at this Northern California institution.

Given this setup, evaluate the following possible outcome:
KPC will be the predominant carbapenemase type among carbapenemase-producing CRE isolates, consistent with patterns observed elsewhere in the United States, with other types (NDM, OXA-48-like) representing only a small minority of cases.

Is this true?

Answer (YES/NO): NO